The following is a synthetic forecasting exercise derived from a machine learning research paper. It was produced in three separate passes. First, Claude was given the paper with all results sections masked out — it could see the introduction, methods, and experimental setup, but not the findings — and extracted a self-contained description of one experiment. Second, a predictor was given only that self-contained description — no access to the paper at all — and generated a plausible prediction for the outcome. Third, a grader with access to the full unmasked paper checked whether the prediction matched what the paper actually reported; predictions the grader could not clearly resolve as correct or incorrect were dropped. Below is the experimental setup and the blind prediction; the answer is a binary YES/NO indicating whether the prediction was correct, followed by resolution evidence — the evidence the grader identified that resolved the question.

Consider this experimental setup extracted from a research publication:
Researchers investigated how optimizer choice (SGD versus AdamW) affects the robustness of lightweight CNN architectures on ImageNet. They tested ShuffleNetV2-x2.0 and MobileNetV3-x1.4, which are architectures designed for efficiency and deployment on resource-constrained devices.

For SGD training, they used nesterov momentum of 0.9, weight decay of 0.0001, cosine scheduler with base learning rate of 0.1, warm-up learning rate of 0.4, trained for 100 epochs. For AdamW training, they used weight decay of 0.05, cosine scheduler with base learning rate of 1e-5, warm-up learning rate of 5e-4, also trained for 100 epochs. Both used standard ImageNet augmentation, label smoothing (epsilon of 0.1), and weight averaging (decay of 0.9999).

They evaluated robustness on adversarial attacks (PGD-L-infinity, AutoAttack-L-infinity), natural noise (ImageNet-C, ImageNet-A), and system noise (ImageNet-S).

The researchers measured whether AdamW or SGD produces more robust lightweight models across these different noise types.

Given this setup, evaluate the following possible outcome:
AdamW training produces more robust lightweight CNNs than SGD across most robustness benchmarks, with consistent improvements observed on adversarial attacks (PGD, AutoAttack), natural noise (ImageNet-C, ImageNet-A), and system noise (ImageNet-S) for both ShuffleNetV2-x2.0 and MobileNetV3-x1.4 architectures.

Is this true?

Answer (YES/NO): YES